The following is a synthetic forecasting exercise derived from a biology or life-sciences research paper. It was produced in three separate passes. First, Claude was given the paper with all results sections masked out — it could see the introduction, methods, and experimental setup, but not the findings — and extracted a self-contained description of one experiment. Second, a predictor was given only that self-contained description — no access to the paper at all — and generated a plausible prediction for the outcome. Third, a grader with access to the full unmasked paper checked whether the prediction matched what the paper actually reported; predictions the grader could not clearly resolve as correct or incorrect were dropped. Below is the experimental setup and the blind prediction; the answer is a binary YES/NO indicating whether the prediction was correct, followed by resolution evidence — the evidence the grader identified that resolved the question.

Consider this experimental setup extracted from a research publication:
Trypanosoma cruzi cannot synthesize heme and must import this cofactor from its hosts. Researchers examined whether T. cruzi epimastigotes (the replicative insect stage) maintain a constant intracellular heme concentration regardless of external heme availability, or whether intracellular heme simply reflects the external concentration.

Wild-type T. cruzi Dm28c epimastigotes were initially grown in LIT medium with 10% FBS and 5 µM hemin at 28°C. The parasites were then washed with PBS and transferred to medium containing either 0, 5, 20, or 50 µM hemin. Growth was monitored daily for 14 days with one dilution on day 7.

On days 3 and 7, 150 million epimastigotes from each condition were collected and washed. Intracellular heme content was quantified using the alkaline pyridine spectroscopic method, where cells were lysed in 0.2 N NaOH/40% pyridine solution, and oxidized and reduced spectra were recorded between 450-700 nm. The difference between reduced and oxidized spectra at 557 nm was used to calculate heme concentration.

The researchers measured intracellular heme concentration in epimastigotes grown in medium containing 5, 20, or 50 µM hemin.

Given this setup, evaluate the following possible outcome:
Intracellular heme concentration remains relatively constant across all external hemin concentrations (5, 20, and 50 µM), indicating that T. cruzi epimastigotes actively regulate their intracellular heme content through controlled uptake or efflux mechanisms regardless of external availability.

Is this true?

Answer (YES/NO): YES